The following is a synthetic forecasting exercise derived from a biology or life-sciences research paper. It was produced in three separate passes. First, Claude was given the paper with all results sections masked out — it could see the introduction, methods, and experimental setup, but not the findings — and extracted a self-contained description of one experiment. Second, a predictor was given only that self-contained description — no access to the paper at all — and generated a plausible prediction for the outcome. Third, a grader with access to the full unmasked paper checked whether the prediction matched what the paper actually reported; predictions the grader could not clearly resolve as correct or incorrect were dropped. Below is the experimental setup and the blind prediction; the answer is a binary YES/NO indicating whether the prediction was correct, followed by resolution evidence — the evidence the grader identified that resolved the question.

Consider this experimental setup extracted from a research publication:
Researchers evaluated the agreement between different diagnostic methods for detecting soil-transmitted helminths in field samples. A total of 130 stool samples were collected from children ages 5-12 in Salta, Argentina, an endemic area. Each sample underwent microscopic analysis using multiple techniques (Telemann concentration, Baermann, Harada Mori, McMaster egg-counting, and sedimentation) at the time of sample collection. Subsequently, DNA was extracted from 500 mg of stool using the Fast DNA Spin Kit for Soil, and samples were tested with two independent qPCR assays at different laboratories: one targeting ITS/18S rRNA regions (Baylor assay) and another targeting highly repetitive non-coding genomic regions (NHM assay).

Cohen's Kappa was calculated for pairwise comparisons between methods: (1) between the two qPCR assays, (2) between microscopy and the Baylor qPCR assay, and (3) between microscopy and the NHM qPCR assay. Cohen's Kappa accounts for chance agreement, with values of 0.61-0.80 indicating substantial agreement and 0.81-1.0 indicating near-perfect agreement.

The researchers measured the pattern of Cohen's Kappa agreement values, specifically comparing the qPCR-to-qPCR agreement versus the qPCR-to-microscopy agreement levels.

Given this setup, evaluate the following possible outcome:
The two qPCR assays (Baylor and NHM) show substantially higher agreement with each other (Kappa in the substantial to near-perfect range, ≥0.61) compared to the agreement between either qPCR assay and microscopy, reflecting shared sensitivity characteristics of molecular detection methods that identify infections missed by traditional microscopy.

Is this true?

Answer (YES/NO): NO